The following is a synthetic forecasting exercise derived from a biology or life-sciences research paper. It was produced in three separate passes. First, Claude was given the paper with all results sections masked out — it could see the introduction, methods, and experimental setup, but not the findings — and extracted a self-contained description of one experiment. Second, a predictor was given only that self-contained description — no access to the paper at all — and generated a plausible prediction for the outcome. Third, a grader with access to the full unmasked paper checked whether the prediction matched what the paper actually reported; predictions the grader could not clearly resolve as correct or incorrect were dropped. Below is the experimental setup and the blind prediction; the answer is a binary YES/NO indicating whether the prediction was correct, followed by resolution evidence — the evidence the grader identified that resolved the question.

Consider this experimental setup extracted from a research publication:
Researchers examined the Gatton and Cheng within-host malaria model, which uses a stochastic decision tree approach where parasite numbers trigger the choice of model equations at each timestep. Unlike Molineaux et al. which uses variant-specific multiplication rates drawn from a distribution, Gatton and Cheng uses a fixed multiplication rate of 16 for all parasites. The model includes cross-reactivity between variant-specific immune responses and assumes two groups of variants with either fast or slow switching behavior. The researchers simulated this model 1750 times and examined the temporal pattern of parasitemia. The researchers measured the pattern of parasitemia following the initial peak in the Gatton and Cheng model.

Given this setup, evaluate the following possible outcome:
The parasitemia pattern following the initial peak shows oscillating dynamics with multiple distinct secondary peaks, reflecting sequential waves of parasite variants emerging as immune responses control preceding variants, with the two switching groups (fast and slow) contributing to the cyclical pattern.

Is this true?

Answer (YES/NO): NO